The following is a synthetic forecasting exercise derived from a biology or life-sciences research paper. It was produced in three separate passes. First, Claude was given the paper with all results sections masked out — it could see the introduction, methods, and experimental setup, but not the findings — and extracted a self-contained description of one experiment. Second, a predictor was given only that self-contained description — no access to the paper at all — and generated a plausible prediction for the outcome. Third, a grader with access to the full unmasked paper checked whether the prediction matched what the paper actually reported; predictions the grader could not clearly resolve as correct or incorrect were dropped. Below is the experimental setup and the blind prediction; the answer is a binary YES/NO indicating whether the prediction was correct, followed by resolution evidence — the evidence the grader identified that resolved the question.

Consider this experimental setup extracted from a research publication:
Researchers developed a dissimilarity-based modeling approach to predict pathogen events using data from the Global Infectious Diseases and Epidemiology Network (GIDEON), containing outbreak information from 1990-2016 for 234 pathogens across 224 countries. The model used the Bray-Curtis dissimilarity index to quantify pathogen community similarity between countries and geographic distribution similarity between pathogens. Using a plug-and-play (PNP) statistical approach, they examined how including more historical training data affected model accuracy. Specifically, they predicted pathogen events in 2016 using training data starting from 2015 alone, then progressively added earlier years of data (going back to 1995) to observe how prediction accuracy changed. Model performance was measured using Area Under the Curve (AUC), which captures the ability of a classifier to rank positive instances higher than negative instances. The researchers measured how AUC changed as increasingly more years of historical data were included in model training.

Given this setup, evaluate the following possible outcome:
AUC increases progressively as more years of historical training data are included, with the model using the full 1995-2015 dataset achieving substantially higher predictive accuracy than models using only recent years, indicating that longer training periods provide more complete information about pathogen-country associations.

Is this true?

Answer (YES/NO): NO